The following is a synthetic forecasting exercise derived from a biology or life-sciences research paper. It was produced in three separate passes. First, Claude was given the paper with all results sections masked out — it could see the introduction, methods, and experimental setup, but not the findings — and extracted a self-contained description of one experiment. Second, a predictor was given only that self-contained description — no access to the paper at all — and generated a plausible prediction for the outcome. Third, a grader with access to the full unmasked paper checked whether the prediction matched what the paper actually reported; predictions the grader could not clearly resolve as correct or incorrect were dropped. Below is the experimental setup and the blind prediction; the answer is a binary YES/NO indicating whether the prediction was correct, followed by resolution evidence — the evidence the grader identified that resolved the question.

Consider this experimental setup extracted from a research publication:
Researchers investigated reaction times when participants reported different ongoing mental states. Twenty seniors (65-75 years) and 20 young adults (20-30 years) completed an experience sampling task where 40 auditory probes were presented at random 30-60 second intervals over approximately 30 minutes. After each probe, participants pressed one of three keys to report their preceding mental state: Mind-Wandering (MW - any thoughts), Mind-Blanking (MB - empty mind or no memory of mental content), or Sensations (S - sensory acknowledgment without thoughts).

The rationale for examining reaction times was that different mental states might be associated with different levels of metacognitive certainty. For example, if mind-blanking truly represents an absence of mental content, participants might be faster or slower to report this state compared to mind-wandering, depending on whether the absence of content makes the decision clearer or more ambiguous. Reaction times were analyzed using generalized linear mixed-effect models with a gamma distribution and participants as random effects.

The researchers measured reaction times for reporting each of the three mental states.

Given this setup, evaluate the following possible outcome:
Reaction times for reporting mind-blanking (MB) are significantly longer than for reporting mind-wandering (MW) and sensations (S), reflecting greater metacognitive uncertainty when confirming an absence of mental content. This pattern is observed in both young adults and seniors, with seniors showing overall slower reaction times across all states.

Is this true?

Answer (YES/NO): NO